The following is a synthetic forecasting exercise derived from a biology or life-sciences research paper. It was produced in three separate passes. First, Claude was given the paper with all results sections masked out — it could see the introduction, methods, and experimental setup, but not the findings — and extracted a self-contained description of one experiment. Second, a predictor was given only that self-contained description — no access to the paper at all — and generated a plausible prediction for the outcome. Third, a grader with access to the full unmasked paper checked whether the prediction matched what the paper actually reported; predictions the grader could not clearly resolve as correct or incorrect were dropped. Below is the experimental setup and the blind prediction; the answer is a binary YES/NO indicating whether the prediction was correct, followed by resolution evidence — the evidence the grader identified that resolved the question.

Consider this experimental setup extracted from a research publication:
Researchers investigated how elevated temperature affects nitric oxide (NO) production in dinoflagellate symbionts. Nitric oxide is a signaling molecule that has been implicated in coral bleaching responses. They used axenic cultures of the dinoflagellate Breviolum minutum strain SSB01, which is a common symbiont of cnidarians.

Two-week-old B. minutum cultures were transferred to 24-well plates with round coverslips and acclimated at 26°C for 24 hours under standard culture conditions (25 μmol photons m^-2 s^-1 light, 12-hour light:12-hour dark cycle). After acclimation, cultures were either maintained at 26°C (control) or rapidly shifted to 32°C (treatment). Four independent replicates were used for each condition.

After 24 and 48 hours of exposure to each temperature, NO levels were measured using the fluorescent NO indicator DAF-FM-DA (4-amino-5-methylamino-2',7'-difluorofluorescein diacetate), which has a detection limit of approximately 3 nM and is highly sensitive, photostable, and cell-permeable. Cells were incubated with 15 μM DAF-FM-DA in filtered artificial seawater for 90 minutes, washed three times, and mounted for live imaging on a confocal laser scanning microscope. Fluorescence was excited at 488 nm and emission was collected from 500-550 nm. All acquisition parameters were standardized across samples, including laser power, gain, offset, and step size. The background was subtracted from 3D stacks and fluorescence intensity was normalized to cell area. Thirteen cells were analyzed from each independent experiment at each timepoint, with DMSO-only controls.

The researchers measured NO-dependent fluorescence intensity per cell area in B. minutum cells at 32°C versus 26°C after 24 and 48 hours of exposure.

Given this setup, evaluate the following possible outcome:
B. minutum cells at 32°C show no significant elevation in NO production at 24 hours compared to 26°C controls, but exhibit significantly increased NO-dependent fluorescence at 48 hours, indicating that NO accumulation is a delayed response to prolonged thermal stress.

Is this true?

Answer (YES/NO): NO